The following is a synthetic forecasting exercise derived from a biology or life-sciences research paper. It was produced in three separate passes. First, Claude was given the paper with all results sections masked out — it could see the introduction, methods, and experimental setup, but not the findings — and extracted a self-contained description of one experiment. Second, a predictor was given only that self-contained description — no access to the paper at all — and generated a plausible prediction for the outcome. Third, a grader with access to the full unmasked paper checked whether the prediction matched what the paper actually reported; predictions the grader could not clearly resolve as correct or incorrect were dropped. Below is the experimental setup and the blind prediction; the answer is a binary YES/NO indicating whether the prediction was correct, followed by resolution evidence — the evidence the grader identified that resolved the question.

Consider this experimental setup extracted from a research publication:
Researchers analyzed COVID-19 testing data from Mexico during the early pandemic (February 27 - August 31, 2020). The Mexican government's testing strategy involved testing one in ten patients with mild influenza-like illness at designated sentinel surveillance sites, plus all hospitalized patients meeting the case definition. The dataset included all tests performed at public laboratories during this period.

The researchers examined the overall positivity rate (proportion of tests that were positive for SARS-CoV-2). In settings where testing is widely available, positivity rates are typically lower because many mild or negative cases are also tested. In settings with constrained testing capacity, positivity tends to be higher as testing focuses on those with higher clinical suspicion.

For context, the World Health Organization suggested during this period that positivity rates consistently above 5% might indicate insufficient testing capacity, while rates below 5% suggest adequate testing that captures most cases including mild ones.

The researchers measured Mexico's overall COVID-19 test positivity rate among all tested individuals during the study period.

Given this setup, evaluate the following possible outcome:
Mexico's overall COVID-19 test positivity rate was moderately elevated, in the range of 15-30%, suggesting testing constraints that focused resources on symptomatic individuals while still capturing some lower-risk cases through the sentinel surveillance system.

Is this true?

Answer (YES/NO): NO